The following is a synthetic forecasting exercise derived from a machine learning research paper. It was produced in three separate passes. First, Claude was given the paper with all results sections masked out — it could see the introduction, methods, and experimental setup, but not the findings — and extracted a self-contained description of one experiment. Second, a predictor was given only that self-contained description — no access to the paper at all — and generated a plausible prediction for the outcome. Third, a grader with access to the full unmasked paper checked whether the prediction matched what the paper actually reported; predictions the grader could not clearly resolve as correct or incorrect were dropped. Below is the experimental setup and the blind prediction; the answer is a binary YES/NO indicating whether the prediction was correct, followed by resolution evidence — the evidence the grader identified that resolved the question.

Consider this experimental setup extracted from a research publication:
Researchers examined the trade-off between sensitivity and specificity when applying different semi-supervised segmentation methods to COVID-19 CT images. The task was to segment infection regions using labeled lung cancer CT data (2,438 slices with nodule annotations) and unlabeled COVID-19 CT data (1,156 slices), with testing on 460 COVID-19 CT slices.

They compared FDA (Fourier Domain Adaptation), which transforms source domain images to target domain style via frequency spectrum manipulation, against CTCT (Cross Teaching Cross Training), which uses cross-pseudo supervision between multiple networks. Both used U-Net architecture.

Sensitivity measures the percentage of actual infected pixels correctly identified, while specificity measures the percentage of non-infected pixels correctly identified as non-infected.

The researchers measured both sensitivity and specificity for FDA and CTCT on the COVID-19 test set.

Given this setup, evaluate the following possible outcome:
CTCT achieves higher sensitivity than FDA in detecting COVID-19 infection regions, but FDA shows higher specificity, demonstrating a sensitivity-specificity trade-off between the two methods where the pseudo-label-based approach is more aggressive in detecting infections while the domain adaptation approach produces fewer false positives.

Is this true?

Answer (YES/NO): YES